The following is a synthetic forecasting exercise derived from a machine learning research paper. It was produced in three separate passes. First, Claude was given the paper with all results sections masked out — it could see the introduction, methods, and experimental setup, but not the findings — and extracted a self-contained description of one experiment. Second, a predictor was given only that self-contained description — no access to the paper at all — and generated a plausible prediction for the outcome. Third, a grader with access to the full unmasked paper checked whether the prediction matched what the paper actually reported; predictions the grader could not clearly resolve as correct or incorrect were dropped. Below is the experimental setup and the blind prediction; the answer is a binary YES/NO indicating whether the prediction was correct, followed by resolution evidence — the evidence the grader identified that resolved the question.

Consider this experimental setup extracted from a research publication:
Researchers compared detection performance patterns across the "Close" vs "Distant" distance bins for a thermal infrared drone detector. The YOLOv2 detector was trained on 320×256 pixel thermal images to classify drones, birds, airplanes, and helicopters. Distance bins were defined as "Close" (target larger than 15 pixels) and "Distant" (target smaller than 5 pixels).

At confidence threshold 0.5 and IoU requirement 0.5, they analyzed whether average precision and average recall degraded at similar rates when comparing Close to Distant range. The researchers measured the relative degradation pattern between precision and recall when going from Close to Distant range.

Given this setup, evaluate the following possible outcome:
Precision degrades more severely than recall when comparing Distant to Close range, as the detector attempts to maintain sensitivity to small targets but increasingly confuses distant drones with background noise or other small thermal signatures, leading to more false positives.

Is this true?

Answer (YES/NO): NO